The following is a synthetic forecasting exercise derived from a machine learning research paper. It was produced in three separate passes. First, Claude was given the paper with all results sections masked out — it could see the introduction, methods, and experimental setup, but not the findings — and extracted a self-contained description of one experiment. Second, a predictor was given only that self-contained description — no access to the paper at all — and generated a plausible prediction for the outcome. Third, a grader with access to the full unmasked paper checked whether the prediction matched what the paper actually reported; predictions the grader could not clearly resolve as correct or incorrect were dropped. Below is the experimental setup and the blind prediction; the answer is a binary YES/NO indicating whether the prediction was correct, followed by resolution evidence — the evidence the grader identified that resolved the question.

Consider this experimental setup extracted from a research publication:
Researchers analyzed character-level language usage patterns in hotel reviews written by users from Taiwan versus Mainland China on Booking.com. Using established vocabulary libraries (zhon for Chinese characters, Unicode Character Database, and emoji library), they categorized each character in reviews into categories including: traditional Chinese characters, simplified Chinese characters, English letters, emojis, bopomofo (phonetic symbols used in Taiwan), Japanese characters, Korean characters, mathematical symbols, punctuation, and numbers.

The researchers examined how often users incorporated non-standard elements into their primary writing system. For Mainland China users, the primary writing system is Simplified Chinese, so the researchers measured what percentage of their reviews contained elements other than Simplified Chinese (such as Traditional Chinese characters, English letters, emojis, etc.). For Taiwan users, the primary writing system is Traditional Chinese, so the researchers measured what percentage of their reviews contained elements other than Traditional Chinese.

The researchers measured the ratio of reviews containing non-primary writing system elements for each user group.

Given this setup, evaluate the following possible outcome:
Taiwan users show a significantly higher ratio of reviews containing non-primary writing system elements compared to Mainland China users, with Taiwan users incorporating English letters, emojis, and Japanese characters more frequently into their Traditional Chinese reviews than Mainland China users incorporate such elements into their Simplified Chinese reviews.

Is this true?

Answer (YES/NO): NO